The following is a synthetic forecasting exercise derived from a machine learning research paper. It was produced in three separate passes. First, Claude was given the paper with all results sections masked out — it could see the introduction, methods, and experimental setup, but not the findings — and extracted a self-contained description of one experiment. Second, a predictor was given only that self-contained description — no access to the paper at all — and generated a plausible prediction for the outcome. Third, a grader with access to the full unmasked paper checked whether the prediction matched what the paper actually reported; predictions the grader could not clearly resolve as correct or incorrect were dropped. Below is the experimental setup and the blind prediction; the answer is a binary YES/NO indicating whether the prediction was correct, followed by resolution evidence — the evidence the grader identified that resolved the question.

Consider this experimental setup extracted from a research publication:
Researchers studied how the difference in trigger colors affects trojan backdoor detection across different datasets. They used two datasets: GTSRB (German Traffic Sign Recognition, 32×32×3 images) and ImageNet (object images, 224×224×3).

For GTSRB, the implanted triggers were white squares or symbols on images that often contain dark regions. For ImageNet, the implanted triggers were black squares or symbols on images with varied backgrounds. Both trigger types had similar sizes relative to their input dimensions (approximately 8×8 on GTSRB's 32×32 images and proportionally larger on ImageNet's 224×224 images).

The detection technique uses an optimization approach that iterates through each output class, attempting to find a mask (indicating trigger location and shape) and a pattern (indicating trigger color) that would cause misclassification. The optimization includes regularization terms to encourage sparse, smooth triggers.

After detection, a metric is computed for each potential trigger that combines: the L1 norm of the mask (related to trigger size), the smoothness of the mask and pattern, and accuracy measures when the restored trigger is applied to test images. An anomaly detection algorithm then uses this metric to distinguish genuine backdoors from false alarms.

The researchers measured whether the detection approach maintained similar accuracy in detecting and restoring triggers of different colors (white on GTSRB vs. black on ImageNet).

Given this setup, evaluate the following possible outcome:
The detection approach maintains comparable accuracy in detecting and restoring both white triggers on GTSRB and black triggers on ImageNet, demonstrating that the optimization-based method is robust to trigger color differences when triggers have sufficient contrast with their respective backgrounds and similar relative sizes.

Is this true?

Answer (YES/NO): YES